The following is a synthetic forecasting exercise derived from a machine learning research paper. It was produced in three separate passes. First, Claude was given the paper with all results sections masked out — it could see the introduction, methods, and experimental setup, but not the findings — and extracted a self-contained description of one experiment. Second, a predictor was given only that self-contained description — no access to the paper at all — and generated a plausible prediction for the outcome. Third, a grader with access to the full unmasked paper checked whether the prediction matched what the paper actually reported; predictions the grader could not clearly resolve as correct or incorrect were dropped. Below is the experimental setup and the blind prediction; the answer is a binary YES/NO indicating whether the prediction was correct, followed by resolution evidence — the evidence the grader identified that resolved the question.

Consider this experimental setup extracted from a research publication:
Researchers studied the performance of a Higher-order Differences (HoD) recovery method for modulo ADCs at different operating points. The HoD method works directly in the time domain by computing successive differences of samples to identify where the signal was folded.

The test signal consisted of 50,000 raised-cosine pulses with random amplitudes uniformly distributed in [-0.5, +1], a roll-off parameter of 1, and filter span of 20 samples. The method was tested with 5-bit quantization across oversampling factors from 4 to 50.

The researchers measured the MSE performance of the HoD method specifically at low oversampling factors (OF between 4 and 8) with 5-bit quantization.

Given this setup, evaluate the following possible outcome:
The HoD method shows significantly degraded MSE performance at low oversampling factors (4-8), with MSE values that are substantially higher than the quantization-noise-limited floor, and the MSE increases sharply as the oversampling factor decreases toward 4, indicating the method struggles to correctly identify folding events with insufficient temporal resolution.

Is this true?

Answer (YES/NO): YES